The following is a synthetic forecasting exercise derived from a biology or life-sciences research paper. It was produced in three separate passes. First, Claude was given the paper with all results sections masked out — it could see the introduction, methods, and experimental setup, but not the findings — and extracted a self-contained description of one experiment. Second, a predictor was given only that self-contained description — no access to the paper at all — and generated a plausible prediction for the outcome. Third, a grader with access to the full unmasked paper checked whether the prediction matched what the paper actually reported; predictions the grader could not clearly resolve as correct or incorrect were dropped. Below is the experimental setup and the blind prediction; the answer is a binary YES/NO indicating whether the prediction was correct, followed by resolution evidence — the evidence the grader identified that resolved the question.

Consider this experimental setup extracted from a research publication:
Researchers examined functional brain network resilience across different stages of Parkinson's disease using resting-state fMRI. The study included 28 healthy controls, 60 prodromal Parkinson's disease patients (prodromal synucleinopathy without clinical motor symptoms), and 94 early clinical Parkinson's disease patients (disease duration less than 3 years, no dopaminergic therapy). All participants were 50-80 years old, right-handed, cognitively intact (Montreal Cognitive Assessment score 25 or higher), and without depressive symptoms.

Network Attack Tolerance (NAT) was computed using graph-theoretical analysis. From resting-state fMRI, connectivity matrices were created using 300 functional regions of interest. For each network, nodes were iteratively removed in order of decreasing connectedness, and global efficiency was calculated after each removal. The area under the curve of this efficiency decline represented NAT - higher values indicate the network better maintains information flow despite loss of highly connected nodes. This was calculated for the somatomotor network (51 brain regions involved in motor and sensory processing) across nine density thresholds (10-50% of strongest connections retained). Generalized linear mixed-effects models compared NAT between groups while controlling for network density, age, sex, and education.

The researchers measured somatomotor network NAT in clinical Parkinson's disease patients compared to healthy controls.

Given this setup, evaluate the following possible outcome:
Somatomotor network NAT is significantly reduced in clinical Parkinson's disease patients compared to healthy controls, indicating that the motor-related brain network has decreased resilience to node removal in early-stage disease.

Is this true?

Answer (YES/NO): NO